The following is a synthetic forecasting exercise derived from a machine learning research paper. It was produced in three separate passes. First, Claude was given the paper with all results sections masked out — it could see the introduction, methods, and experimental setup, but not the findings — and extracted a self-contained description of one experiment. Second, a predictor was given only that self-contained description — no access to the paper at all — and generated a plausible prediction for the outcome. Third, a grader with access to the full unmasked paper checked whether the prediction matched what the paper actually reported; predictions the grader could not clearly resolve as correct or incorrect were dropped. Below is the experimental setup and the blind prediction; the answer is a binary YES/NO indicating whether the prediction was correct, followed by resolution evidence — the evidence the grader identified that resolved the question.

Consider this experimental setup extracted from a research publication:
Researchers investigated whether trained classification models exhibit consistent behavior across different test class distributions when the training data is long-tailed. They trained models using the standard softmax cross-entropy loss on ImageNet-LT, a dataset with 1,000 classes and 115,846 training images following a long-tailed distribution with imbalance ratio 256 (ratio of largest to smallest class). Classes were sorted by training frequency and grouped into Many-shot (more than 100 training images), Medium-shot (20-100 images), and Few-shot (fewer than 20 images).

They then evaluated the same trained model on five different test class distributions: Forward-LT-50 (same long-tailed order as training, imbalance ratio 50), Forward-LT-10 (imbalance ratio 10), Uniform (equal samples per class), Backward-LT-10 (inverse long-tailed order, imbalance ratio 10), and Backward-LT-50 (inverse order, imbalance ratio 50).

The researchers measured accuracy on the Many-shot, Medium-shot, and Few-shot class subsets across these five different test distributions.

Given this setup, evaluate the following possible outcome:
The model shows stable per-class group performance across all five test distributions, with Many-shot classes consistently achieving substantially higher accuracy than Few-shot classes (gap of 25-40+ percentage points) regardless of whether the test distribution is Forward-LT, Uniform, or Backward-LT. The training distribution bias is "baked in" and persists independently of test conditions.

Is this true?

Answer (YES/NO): NO